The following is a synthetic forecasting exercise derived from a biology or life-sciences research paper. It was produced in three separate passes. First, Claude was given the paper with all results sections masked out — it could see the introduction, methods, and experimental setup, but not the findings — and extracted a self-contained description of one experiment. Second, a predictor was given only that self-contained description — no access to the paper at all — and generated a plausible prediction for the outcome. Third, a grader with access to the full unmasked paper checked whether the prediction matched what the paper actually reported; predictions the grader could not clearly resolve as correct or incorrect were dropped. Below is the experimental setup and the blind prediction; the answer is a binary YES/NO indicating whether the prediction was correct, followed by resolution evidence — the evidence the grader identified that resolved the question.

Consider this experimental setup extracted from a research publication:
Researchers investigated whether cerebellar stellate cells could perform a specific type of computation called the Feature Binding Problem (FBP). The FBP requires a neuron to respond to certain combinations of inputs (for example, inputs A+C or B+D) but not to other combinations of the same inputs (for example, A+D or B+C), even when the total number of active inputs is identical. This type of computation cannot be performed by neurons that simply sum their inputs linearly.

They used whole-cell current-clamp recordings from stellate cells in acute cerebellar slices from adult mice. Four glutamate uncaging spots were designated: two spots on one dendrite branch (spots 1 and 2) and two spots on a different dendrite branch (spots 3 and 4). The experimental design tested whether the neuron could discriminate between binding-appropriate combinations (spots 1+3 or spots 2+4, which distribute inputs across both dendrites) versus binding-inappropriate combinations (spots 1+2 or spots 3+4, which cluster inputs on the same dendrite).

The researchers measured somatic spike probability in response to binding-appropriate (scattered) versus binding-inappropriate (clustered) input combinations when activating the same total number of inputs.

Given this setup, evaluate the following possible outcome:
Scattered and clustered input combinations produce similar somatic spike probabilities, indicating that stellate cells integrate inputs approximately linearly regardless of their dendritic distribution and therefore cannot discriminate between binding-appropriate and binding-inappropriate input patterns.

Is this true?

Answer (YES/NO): NO